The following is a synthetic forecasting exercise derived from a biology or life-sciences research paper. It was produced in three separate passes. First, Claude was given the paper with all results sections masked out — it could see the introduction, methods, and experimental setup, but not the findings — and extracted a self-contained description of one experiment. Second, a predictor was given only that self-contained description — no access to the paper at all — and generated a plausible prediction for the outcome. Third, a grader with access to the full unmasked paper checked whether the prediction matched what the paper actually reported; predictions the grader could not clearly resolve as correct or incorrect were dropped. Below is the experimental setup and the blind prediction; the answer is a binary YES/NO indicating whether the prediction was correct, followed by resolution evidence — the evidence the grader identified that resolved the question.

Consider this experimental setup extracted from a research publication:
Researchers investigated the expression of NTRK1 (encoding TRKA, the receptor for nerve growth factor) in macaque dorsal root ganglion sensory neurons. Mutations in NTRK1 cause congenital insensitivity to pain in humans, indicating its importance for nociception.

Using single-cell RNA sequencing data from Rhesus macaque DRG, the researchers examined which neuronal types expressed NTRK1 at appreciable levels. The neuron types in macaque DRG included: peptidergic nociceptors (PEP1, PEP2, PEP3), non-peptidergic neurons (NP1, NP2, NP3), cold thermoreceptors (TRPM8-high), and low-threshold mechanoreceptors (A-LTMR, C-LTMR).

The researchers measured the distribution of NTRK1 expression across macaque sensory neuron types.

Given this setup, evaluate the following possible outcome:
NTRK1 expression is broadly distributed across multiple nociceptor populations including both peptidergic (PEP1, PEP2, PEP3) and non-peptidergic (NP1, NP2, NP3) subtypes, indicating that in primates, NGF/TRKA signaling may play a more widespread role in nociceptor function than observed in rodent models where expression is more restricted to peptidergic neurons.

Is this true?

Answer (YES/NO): NO